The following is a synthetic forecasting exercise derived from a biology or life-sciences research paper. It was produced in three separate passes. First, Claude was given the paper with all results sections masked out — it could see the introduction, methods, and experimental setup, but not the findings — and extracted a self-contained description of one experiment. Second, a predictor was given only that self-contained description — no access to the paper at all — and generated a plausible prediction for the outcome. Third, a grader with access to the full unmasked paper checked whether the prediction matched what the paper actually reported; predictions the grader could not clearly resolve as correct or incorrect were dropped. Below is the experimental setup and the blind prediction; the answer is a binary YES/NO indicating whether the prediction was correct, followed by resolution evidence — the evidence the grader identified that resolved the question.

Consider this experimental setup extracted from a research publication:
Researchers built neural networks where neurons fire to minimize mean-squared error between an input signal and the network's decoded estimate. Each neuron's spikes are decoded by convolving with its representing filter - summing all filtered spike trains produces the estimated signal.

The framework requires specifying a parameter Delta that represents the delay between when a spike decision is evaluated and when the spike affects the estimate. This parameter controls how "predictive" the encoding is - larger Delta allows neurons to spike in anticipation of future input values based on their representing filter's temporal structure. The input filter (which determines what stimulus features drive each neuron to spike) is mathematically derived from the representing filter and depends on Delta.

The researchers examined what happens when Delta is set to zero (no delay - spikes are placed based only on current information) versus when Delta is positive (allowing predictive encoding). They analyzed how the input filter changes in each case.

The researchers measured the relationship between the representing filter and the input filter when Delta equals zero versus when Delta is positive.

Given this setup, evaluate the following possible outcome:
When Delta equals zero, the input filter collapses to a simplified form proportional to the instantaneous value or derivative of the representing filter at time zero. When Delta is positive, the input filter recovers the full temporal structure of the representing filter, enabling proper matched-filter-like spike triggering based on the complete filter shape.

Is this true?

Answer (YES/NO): NO